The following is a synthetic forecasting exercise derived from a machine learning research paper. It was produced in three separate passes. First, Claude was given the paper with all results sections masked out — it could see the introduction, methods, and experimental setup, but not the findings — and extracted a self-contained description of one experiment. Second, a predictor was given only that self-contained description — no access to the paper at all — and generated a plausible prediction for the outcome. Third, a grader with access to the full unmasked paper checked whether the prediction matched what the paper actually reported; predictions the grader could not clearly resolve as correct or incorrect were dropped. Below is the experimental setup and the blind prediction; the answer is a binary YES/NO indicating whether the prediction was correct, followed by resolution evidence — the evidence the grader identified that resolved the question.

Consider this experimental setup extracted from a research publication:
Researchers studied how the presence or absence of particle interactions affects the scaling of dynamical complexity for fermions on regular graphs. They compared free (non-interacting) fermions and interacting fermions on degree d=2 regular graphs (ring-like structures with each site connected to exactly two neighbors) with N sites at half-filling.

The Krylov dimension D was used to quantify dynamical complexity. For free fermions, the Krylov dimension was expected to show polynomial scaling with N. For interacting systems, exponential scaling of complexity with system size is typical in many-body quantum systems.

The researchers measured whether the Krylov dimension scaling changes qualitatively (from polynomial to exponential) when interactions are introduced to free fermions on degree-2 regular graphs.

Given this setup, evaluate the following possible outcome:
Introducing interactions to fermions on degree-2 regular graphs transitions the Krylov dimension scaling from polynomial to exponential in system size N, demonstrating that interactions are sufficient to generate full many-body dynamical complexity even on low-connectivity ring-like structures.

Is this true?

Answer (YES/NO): NO